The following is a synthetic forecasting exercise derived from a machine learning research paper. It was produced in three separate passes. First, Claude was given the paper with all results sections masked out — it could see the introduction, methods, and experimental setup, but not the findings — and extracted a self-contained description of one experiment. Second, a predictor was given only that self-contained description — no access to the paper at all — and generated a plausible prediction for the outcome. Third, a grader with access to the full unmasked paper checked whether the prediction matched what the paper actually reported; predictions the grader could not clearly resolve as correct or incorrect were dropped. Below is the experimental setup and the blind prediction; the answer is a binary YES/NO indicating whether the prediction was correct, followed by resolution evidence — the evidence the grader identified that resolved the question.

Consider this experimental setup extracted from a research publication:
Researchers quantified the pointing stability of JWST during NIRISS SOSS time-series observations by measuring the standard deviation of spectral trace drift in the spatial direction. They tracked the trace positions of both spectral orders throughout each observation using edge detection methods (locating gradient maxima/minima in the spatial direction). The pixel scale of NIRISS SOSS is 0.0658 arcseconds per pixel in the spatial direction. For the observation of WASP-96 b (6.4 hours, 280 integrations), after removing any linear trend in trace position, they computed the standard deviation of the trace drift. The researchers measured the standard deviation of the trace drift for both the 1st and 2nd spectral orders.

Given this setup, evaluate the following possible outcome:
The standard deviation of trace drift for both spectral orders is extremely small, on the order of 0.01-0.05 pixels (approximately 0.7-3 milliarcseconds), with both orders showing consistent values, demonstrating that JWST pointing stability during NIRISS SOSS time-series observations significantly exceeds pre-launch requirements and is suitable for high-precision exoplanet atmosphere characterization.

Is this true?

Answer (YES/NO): NO